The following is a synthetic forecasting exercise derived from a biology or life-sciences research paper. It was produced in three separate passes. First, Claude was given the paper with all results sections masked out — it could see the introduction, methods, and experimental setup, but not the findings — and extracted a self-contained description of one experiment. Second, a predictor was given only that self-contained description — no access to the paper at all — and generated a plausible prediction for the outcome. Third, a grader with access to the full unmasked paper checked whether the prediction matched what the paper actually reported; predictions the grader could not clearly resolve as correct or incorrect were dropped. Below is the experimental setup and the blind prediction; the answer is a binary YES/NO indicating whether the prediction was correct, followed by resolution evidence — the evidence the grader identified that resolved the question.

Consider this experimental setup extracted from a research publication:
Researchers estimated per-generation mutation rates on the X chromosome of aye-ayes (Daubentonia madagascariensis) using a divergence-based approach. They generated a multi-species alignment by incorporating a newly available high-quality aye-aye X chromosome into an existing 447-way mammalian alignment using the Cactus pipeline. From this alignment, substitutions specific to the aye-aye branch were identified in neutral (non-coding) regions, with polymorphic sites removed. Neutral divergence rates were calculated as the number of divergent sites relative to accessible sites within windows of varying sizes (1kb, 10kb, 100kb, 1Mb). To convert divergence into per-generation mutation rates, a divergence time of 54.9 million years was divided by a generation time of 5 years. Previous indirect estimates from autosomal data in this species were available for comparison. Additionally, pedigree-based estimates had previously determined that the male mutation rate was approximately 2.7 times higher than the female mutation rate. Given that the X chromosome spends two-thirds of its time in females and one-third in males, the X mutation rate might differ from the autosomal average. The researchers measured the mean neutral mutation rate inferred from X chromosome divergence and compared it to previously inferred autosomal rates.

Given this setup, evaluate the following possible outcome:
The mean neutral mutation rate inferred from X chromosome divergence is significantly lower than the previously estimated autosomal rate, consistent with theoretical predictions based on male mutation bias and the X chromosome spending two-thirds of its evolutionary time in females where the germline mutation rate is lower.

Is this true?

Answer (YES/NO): NO